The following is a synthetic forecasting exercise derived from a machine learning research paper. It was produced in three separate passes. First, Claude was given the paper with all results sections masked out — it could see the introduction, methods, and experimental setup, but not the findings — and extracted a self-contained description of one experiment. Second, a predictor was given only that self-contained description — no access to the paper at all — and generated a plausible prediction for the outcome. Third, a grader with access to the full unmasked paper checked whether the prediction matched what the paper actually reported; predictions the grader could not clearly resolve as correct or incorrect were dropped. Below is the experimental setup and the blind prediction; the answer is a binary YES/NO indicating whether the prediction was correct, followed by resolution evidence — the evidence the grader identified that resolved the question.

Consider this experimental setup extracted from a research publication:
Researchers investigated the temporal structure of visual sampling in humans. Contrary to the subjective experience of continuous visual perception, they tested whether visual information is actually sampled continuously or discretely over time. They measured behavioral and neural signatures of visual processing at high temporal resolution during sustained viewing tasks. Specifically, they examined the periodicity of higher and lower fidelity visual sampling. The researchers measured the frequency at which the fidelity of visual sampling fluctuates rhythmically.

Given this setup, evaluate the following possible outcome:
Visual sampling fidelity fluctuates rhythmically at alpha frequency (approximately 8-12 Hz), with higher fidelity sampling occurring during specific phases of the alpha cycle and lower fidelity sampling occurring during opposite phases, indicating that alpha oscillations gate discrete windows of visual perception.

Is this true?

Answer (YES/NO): NO